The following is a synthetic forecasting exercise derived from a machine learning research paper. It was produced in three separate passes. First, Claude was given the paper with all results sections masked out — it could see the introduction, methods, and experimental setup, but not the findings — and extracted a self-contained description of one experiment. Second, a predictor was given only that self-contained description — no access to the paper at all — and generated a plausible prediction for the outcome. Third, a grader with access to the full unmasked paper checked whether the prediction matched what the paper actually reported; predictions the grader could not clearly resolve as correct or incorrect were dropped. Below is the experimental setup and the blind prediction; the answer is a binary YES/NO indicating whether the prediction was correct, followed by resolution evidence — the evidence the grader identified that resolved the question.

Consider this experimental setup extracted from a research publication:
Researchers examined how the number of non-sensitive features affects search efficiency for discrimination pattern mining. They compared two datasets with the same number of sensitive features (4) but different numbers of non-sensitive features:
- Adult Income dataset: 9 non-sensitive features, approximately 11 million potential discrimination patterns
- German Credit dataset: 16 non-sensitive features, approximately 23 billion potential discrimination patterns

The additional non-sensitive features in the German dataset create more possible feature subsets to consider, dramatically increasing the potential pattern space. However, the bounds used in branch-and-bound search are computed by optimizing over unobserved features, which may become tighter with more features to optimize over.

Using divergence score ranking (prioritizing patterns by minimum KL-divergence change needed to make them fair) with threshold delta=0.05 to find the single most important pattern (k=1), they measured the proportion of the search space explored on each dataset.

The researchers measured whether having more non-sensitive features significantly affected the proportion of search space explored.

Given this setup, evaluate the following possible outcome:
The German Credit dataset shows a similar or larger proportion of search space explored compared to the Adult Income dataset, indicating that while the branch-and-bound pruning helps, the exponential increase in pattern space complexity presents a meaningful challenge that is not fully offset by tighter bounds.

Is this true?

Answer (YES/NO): NO